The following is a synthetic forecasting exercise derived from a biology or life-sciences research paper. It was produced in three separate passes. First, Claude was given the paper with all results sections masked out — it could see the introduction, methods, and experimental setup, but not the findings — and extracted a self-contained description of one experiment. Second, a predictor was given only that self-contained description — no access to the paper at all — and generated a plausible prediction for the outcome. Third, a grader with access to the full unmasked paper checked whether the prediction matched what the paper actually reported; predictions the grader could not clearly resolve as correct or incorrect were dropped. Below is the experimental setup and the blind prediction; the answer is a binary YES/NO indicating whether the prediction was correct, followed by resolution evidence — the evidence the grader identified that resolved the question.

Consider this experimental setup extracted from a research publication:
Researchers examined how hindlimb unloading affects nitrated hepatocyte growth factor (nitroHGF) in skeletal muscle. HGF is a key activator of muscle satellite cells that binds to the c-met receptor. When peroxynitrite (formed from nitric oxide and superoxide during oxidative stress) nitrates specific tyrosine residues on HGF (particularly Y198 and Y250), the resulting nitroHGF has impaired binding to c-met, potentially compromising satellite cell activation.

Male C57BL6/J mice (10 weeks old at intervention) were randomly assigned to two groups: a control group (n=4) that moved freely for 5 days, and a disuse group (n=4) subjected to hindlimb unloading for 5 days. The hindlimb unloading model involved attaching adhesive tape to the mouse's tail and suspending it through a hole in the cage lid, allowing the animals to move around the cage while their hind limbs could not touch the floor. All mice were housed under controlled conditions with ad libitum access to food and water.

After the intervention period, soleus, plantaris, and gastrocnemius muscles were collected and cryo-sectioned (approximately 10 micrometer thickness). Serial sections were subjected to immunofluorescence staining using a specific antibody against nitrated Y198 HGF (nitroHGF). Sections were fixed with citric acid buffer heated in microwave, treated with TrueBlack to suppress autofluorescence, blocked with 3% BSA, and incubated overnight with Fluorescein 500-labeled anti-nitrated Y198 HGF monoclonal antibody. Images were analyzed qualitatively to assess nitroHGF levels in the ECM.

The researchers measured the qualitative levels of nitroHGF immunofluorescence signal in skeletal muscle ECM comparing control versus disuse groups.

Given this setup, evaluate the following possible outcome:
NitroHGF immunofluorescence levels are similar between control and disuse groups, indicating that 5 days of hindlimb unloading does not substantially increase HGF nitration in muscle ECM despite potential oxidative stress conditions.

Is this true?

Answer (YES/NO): NO